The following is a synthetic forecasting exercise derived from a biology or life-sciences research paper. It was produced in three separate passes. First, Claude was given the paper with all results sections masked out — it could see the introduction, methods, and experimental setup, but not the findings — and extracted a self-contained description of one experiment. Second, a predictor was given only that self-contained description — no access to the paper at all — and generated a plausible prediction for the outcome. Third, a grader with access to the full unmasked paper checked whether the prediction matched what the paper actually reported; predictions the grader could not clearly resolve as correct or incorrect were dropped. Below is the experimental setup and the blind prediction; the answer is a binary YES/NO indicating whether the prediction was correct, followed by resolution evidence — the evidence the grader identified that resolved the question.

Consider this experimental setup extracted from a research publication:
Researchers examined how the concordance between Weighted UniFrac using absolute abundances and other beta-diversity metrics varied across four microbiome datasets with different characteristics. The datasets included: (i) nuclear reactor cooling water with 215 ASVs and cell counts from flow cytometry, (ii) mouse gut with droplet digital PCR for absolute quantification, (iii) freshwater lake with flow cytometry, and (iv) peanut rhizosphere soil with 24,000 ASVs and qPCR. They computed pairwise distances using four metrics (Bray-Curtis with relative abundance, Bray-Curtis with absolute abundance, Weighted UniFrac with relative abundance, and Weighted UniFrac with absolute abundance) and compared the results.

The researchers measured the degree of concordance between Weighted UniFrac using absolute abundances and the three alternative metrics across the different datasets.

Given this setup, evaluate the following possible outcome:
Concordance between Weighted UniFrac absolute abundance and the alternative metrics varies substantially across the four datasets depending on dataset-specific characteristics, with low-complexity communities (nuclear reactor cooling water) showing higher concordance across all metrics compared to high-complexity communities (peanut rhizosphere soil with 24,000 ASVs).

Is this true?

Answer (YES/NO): YES